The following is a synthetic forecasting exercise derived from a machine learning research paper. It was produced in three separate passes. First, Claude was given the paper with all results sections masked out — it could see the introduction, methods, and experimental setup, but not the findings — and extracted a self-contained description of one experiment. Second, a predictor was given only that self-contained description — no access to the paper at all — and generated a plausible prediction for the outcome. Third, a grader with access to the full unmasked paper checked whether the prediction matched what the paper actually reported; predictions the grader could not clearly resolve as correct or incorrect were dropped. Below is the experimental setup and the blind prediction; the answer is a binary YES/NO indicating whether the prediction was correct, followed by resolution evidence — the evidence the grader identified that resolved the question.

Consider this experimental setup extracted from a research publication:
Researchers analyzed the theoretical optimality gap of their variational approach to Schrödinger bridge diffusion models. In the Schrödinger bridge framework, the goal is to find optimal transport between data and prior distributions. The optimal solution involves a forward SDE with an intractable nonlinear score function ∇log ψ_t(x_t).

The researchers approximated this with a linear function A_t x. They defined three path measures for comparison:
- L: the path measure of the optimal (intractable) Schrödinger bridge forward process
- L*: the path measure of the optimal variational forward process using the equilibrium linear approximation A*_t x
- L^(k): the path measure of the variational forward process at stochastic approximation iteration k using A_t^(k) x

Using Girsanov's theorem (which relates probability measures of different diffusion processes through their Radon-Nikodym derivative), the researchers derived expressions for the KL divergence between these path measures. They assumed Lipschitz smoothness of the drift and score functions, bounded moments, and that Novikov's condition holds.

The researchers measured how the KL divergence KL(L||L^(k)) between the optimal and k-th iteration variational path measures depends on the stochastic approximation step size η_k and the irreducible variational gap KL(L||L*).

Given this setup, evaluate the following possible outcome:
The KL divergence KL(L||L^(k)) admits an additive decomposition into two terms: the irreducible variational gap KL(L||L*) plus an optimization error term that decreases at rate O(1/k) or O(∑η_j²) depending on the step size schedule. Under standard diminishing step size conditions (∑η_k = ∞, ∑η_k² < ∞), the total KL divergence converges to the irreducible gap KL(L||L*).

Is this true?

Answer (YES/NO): NO